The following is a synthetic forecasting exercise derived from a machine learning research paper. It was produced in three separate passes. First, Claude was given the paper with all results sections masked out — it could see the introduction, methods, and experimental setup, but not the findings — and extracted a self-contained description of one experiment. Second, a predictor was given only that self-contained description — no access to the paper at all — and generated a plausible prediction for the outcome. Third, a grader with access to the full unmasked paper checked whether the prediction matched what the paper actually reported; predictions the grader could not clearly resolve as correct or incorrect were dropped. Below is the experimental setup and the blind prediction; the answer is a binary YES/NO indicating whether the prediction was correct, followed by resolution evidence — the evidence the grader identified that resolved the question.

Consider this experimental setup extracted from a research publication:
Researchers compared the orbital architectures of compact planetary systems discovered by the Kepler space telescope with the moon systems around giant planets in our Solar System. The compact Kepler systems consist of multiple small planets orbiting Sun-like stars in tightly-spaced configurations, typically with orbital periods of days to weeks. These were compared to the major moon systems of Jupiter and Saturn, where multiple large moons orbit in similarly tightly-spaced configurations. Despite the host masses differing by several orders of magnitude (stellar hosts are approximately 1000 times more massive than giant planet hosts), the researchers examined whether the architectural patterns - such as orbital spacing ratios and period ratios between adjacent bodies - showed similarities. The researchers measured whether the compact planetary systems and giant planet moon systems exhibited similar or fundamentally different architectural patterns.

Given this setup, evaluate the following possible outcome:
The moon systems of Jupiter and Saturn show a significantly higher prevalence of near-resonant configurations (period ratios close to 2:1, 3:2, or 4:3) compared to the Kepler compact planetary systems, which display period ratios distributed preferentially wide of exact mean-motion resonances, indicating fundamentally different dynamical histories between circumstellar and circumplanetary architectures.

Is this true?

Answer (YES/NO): NO